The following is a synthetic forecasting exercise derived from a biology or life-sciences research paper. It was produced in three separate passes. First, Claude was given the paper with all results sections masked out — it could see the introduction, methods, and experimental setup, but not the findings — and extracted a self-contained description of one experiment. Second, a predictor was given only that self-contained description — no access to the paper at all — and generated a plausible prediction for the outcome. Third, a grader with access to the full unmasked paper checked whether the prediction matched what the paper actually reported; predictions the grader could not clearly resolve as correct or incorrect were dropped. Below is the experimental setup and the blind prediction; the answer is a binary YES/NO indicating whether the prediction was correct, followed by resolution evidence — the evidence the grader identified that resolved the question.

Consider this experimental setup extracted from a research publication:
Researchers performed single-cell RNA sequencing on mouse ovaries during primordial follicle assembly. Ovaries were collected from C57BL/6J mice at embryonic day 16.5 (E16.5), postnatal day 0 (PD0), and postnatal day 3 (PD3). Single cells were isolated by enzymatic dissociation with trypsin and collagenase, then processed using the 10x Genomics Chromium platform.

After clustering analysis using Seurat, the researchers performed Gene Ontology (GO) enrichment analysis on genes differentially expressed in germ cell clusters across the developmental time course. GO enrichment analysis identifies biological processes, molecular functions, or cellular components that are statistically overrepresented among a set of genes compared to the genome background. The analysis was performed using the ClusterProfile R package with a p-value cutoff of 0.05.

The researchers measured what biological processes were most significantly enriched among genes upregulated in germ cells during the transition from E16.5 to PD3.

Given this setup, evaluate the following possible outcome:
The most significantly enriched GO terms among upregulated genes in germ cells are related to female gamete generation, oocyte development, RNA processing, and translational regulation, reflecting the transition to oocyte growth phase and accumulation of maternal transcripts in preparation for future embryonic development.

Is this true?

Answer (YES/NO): NO